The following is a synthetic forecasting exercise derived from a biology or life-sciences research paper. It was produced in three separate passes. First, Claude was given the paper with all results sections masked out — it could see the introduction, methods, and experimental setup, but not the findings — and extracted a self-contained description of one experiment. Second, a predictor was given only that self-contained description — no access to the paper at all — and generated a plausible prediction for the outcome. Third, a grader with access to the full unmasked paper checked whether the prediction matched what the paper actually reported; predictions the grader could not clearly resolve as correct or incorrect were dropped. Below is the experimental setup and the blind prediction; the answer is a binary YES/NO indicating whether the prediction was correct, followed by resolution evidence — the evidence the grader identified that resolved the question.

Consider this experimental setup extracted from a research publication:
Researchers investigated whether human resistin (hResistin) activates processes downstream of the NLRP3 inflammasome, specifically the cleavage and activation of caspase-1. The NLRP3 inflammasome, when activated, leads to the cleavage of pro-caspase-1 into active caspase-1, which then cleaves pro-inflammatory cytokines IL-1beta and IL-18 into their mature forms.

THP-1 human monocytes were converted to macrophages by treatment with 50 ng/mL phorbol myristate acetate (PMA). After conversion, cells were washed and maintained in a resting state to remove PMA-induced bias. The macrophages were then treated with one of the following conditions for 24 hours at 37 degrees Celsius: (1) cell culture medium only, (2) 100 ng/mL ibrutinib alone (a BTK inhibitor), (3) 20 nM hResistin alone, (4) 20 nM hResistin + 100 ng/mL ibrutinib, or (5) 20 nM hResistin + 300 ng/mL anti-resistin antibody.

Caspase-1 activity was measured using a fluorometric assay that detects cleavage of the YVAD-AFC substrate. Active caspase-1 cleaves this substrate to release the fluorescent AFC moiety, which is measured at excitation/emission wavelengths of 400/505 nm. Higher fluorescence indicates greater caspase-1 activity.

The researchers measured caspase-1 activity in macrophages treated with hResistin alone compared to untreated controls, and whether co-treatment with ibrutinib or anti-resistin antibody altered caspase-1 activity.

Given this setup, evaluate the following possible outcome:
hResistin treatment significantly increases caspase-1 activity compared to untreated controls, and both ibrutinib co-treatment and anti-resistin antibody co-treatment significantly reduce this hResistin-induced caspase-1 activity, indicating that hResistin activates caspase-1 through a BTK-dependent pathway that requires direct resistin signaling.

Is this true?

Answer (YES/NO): YES